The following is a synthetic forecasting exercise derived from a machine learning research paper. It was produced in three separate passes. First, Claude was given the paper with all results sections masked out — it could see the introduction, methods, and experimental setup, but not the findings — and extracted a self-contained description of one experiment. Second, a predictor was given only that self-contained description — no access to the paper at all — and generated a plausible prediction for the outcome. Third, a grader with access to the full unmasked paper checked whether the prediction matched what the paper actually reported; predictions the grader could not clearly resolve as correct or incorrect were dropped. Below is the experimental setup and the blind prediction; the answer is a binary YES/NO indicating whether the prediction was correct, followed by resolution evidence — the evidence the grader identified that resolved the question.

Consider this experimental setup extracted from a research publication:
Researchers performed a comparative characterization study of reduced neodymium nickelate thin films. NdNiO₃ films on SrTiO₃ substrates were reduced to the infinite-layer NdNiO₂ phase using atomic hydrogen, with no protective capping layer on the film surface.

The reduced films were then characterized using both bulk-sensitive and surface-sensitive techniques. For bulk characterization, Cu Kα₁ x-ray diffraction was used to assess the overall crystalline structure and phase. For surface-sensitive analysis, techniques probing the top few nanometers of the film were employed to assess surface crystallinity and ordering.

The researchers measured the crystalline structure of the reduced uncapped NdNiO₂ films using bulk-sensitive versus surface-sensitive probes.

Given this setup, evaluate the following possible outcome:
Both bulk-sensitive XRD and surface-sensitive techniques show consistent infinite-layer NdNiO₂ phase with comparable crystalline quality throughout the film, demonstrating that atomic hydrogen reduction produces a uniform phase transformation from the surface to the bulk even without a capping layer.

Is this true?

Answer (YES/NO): NO